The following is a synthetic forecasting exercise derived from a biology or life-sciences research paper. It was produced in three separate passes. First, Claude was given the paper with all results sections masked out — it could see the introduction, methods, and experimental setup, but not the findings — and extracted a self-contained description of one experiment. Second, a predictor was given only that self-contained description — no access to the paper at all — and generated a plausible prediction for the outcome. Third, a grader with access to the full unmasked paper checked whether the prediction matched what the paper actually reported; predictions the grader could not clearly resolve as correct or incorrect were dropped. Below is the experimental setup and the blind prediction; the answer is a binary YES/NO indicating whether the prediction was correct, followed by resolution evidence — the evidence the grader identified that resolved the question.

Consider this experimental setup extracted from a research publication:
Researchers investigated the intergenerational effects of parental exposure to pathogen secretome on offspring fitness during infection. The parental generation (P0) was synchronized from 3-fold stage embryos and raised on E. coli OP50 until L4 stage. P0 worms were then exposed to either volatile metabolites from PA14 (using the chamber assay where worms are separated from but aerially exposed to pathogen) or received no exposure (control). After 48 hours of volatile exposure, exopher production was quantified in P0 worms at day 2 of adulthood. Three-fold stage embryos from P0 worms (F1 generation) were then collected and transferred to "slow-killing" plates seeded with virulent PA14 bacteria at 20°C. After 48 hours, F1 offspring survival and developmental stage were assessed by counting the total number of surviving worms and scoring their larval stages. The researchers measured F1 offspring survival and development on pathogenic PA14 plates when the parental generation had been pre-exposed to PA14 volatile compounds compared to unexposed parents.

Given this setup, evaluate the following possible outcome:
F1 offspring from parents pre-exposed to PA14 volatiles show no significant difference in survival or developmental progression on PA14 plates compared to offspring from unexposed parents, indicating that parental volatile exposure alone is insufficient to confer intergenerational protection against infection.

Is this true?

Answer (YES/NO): NO